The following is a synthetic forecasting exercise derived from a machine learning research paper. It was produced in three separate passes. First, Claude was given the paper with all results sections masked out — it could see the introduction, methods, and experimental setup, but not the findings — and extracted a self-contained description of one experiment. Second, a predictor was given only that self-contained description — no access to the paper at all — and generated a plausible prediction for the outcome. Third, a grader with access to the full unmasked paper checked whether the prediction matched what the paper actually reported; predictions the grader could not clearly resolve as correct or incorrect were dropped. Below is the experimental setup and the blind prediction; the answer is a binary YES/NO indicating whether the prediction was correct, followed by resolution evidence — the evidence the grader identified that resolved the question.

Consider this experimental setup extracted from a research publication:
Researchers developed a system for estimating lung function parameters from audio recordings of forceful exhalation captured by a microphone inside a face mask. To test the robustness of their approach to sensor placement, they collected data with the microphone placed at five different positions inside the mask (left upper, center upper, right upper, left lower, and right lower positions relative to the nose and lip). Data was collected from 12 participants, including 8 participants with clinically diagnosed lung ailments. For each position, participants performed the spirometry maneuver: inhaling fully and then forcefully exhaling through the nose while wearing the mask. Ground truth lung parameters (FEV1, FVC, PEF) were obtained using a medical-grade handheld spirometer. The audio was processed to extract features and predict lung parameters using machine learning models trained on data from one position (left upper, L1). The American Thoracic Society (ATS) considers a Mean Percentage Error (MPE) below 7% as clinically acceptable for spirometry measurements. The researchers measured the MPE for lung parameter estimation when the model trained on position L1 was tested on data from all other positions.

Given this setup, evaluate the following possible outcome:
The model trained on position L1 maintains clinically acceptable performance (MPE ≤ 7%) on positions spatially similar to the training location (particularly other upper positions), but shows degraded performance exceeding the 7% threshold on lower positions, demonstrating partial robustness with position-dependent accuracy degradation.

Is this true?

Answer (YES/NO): NO